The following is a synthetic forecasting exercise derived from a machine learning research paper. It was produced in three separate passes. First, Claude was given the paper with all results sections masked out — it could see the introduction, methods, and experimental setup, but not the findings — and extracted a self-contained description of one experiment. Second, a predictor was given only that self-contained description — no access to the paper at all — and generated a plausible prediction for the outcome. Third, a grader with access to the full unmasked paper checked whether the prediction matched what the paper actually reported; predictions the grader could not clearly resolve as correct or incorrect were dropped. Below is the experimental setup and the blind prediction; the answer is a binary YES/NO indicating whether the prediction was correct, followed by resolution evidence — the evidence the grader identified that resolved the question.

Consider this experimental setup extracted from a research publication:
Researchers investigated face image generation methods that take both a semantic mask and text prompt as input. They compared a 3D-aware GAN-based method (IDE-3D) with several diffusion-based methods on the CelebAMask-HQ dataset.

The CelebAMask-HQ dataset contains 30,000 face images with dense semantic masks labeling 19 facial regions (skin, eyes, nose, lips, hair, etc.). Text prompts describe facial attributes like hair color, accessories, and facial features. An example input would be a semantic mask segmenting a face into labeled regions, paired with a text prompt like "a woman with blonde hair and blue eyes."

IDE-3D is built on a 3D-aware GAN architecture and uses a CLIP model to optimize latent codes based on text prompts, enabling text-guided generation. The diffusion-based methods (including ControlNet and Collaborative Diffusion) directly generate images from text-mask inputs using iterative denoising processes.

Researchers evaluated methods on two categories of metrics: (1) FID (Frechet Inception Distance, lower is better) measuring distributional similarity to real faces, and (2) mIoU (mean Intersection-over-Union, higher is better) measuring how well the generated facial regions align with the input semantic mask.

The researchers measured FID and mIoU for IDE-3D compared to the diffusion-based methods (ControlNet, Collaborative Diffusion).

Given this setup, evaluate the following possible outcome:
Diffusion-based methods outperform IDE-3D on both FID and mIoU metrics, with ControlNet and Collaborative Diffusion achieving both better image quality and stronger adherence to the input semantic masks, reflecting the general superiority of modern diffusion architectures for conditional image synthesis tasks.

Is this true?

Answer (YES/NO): NO